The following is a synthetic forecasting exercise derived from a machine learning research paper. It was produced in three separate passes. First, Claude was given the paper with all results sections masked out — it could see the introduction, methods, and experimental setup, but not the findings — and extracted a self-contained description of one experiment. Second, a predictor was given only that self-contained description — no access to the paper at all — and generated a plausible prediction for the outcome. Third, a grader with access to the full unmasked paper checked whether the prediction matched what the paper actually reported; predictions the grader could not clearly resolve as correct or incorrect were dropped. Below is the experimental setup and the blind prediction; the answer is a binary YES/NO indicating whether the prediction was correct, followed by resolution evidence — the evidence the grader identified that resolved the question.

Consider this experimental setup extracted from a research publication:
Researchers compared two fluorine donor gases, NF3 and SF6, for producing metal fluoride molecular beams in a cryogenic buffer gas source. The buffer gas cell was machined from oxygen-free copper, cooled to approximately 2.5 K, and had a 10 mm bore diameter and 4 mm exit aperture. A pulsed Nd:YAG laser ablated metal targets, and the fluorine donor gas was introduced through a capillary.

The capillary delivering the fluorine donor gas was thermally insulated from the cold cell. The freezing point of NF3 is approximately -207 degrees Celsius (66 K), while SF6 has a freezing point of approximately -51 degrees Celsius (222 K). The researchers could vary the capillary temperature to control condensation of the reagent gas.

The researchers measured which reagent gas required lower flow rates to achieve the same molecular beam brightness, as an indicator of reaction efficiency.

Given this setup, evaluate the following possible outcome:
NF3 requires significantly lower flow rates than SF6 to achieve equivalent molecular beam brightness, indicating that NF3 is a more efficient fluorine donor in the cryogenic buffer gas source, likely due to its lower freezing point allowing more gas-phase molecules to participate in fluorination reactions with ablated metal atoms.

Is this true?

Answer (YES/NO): YES